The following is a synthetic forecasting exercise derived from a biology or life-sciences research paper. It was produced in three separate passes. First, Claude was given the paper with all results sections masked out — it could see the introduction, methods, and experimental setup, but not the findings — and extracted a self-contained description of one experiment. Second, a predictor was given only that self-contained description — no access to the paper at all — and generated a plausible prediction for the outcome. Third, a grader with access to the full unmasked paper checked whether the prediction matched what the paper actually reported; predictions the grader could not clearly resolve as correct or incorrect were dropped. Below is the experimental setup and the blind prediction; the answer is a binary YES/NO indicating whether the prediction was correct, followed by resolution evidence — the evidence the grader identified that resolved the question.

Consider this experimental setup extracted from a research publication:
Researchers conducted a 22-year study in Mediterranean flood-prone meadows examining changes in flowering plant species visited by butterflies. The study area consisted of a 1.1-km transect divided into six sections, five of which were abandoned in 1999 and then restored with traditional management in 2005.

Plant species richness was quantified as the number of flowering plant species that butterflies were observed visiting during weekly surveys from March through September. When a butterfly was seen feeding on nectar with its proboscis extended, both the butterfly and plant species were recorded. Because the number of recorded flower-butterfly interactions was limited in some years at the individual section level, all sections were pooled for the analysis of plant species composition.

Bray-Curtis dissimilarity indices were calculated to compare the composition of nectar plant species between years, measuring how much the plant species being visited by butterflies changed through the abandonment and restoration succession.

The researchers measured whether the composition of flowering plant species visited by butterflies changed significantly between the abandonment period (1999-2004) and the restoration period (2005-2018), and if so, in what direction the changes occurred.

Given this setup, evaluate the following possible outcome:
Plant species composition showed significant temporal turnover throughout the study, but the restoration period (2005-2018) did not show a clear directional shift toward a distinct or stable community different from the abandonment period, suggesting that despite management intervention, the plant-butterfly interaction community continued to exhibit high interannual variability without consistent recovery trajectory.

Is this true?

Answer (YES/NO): NO